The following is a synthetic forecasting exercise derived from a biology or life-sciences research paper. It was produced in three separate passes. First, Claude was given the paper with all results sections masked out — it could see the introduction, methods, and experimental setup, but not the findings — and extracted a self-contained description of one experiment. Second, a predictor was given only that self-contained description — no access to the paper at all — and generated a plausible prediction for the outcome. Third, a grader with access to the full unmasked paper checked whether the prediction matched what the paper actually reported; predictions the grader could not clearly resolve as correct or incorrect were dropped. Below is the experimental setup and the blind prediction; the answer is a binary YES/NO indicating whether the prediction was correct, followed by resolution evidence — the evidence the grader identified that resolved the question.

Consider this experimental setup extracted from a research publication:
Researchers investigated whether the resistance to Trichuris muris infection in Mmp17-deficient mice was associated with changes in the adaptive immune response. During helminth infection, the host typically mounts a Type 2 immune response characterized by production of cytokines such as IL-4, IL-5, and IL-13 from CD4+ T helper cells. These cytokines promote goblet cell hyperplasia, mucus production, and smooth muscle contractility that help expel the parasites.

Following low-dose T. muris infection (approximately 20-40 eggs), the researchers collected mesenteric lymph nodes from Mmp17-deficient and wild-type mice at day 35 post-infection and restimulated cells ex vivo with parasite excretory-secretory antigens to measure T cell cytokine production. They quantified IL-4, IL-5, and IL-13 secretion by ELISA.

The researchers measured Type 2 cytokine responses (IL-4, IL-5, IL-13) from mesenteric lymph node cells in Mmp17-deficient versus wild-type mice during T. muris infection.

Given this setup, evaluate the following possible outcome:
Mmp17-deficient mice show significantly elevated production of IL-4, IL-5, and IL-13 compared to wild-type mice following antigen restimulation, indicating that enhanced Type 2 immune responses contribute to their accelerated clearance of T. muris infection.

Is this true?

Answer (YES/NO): NO